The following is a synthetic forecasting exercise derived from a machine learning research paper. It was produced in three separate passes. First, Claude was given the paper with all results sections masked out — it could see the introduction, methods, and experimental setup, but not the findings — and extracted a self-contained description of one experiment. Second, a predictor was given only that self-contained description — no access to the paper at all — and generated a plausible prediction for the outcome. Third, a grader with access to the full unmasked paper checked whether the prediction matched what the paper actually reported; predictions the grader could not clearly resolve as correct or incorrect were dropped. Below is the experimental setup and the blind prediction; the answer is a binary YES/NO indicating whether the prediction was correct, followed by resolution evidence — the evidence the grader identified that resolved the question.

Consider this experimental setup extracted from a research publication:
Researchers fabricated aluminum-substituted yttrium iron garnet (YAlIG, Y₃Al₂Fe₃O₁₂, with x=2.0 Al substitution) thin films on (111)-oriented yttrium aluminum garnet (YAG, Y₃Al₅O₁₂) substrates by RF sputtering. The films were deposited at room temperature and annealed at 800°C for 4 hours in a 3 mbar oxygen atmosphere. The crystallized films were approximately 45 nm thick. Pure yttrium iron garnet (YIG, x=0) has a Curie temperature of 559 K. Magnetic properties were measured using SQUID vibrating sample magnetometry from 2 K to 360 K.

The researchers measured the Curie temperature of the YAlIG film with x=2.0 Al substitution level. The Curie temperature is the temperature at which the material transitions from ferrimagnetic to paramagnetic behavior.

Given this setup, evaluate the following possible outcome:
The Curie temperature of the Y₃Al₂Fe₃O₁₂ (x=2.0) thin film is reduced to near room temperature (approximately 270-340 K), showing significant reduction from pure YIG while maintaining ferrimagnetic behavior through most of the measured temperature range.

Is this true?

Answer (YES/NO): NO